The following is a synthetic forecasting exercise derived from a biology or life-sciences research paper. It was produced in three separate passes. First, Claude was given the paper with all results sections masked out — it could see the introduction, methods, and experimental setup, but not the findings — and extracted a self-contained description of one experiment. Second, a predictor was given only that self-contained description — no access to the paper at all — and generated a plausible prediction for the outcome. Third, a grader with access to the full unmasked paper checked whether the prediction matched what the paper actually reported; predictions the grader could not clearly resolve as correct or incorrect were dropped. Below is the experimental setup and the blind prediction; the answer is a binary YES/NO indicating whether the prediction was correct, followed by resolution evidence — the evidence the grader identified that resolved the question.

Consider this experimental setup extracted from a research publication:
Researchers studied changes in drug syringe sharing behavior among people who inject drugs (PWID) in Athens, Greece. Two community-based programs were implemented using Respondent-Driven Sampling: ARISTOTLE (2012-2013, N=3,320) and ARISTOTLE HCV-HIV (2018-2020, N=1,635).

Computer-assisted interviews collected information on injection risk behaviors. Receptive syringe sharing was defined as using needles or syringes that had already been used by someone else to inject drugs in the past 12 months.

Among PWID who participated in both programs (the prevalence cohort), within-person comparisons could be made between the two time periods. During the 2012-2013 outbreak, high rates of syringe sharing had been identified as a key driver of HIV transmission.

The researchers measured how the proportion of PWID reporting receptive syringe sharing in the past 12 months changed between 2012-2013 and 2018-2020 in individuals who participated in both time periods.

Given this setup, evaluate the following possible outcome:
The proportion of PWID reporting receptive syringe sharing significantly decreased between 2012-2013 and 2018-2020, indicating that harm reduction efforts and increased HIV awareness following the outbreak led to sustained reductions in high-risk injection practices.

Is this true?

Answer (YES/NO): NO